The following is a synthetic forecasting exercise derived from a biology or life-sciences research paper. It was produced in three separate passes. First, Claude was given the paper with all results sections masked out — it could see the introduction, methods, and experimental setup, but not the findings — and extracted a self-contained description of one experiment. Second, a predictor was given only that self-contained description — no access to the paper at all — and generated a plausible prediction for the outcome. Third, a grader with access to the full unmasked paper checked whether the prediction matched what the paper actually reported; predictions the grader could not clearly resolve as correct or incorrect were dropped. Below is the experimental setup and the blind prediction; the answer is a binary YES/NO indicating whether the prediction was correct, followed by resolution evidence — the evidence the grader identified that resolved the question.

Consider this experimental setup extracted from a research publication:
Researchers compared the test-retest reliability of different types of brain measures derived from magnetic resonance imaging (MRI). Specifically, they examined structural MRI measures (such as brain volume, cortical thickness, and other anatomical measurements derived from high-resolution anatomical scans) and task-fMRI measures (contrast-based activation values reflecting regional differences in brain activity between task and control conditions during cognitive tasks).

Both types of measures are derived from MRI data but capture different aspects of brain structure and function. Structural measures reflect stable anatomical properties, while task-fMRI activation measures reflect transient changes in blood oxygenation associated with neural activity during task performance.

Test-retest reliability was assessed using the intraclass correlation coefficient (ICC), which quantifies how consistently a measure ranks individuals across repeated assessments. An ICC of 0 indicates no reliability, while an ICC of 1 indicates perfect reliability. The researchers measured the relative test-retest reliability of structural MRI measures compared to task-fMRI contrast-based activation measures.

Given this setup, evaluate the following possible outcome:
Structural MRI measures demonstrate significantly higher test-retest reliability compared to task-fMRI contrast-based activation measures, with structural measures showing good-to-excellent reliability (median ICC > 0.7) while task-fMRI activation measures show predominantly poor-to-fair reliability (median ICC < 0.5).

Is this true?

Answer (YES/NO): YES